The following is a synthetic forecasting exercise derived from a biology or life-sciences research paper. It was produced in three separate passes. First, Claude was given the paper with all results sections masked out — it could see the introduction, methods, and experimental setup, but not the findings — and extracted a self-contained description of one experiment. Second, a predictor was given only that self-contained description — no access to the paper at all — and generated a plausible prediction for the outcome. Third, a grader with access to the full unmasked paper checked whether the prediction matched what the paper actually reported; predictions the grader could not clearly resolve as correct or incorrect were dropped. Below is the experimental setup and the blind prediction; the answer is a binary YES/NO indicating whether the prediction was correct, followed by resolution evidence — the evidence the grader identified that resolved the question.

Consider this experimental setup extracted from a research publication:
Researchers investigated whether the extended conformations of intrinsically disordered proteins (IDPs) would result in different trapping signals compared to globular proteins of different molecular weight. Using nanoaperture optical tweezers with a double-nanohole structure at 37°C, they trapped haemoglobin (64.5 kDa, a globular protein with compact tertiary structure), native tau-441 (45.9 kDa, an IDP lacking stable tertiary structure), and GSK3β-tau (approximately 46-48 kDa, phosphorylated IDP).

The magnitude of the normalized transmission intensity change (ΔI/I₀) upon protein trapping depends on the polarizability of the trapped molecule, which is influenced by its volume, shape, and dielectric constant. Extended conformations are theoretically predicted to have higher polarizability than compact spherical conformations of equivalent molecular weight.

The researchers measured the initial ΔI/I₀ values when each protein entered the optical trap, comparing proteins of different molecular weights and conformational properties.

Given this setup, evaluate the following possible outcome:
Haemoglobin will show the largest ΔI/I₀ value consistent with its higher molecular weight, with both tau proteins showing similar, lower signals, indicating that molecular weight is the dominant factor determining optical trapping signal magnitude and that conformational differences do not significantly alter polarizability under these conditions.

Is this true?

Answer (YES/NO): NO